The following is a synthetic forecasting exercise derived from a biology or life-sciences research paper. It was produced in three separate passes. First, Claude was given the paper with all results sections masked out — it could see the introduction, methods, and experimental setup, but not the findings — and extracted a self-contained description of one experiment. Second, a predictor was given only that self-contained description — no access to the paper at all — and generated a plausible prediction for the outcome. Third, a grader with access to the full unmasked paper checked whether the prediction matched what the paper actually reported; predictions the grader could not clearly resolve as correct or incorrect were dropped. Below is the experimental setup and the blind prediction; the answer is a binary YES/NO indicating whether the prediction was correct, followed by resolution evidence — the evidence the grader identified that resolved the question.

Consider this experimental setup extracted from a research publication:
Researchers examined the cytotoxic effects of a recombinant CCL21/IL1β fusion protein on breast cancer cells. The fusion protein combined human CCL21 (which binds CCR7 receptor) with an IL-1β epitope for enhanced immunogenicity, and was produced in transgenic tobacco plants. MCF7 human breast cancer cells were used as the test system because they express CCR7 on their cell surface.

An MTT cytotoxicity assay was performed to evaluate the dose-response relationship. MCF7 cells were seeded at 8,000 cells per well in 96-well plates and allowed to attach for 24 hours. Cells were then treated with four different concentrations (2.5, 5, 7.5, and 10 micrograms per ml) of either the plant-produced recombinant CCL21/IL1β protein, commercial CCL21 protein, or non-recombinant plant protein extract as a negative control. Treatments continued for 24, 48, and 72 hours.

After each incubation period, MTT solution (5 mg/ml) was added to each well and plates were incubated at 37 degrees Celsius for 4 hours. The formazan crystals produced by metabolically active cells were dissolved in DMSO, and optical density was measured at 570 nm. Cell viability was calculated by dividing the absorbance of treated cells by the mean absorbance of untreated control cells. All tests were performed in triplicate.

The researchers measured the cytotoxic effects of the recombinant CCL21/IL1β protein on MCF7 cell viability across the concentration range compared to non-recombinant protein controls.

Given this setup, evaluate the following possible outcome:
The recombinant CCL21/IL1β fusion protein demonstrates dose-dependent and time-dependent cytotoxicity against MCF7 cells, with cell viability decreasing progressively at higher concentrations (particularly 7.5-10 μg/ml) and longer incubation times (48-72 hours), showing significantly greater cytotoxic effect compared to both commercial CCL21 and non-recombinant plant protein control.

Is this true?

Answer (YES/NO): NO